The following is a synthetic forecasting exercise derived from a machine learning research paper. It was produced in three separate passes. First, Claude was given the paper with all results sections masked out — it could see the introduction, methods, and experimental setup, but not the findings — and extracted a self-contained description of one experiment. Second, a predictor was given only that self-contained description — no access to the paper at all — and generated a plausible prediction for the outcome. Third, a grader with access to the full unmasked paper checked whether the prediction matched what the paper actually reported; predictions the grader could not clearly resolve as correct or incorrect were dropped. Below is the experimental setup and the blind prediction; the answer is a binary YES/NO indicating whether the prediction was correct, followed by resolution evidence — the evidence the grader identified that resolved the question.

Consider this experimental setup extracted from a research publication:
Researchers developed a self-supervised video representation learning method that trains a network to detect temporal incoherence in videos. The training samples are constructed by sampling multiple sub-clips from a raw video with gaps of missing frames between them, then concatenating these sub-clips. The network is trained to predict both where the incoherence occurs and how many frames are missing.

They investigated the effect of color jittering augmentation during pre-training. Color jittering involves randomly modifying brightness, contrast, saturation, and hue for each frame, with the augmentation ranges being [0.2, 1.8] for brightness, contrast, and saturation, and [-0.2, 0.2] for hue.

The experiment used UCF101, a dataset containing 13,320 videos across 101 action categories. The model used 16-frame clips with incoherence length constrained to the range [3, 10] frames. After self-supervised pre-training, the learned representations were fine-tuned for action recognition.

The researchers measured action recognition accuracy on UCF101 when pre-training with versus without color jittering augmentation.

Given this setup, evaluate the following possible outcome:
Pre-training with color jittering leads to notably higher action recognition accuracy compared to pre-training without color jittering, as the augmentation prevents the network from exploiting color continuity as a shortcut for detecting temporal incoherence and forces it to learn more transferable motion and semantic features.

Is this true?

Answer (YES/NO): YES